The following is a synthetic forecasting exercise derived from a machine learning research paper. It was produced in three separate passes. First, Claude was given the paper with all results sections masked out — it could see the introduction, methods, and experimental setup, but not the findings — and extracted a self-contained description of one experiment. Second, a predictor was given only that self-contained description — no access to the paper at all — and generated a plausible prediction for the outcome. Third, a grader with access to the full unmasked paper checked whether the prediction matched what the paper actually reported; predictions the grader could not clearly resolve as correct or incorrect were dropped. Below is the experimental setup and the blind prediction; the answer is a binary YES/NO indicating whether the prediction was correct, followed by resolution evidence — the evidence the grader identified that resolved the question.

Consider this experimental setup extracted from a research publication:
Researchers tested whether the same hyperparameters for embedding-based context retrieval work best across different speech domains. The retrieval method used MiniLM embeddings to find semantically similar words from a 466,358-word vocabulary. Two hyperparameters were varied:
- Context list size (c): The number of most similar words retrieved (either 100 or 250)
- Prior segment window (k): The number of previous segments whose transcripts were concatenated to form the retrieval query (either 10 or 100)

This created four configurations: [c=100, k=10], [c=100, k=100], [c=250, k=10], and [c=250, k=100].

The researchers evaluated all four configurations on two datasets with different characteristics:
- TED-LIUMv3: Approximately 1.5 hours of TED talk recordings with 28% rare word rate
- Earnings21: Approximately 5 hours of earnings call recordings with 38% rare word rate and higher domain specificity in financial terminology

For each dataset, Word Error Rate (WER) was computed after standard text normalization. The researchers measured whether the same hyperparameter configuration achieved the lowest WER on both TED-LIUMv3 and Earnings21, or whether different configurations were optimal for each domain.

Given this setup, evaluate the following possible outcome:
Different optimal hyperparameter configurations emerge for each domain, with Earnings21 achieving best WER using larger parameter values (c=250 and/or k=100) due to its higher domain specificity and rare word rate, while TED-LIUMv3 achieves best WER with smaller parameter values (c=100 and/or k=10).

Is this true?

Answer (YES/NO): NO